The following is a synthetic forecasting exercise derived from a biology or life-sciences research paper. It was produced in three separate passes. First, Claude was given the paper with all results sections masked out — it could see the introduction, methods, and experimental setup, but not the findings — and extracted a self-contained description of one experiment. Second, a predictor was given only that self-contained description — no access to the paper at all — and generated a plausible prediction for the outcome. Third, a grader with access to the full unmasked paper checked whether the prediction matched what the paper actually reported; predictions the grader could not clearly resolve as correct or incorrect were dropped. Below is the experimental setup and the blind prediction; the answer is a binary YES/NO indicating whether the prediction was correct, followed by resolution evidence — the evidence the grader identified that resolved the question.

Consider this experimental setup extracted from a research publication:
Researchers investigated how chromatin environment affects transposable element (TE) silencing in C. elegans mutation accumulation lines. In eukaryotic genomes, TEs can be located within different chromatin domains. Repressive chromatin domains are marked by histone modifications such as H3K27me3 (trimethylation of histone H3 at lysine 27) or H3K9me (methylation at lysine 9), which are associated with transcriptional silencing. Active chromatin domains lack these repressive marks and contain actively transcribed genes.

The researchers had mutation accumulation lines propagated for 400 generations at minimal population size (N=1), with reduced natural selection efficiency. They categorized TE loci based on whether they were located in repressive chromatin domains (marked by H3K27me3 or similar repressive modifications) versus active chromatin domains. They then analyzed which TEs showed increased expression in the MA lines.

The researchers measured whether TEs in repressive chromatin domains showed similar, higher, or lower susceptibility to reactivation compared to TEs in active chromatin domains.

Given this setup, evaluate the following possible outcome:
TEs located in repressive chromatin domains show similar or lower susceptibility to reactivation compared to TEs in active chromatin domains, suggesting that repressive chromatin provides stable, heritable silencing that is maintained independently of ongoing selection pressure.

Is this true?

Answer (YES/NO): YES